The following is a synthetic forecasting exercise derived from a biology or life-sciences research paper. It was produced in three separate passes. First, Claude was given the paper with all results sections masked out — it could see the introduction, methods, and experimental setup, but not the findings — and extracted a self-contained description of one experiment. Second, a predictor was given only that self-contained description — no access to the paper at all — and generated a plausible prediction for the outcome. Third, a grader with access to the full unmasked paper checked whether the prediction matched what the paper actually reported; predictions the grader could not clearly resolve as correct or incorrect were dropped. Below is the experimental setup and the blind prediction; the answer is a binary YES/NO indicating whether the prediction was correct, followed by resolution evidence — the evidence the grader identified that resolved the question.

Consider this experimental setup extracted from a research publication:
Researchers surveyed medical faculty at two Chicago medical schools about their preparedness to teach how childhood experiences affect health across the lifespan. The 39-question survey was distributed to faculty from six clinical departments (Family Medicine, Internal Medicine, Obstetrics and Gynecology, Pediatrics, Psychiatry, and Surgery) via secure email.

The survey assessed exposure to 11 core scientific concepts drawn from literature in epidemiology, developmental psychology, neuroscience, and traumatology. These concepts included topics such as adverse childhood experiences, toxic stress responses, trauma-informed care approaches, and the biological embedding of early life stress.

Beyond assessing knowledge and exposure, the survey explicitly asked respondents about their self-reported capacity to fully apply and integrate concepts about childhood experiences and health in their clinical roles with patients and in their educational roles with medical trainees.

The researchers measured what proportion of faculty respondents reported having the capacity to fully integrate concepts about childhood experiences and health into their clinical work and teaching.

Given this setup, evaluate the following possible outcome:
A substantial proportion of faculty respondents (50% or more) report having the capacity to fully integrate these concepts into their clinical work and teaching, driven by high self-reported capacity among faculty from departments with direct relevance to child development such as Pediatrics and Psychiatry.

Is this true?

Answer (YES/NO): NO